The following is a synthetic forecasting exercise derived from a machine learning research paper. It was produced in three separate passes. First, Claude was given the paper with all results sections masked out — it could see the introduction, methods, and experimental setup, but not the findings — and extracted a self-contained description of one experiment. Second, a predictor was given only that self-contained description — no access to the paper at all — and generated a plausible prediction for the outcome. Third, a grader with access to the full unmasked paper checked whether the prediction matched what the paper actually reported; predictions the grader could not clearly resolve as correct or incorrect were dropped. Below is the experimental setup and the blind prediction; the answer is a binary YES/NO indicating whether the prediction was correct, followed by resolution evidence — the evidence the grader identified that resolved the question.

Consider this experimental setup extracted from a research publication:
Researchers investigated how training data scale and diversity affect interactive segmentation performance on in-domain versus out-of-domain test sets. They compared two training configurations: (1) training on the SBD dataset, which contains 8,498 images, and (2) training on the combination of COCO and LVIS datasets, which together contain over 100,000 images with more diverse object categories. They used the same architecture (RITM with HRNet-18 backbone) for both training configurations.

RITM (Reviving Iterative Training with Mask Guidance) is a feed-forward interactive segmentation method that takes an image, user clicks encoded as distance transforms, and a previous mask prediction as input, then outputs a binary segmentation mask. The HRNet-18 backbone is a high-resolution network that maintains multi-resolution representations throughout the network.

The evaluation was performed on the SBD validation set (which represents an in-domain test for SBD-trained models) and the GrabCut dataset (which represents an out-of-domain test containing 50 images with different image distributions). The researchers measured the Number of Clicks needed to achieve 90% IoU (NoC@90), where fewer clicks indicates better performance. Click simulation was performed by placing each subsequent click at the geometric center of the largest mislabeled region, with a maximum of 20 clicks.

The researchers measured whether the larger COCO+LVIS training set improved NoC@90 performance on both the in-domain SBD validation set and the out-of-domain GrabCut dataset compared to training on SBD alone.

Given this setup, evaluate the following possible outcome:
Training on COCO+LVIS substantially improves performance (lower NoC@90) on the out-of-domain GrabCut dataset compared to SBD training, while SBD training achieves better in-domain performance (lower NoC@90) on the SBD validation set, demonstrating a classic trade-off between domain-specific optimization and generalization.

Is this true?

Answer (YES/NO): YES